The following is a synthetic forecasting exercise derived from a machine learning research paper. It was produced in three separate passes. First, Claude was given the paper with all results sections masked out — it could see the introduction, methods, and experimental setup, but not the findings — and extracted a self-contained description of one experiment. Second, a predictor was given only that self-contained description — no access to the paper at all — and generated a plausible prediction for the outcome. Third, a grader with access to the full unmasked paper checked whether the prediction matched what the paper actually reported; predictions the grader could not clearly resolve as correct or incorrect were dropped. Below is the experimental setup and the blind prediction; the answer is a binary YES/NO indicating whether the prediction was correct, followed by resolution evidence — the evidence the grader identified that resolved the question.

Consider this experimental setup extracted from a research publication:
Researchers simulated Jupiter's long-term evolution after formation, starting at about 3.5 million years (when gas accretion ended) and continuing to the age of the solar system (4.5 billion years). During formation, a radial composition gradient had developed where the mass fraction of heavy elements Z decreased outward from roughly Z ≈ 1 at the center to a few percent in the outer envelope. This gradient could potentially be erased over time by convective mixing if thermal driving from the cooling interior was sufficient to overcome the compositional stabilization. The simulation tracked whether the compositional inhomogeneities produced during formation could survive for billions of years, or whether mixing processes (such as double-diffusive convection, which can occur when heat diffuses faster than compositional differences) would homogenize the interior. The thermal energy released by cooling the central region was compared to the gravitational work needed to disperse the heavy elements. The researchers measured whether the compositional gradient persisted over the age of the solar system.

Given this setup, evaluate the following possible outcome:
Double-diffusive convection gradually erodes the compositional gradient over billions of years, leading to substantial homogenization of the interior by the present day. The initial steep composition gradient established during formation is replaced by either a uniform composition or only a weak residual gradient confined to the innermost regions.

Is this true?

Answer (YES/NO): NO